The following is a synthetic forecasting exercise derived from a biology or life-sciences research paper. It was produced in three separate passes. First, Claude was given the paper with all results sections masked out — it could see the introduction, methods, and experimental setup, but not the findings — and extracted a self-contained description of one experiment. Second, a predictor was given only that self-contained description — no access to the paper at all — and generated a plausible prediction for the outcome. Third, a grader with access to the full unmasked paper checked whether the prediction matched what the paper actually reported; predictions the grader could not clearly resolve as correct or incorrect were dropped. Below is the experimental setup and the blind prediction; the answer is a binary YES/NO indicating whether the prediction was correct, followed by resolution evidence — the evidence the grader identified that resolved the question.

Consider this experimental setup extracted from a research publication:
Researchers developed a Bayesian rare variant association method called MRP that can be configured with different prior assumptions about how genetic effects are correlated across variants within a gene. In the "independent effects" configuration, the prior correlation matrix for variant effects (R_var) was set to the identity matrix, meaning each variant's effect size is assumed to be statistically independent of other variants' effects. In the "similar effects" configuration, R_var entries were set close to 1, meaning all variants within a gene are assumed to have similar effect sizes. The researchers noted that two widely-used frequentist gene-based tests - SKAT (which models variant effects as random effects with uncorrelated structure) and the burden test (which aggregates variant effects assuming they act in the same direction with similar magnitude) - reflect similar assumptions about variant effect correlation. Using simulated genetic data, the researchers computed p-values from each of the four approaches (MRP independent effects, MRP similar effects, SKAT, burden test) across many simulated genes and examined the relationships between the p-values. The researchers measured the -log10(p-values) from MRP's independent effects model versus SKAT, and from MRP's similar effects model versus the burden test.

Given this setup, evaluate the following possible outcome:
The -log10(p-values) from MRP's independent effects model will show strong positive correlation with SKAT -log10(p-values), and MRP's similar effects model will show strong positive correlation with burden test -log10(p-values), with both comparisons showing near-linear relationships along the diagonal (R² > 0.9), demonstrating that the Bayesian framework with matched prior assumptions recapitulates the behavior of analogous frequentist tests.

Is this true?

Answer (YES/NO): YES